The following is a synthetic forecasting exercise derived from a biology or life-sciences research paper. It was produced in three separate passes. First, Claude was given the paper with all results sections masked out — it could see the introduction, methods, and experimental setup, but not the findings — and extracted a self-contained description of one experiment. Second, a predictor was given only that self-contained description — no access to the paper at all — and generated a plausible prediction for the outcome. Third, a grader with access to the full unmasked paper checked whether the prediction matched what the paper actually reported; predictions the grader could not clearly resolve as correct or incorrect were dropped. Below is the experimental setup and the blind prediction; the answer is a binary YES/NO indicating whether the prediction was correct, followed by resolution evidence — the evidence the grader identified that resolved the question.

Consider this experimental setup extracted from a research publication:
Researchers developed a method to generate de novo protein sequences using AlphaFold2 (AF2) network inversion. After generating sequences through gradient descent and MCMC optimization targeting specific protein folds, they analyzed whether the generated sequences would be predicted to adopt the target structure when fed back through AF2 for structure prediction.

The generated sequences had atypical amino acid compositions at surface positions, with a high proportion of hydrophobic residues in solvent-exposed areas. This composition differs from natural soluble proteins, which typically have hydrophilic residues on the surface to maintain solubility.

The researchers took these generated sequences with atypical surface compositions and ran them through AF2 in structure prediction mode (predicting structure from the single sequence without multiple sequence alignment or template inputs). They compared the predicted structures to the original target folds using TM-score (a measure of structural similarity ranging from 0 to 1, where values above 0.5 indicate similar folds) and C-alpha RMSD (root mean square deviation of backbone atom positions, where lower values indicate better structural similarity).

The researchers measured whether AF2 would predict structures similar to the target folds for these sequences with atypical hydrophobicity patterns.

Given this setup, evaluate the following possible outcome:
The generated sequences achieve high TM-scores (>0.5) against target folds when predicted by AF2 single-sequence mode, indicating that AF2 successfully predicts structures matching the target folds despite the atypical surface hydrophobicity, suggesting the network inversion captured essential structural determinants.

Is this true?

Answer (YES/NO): YES